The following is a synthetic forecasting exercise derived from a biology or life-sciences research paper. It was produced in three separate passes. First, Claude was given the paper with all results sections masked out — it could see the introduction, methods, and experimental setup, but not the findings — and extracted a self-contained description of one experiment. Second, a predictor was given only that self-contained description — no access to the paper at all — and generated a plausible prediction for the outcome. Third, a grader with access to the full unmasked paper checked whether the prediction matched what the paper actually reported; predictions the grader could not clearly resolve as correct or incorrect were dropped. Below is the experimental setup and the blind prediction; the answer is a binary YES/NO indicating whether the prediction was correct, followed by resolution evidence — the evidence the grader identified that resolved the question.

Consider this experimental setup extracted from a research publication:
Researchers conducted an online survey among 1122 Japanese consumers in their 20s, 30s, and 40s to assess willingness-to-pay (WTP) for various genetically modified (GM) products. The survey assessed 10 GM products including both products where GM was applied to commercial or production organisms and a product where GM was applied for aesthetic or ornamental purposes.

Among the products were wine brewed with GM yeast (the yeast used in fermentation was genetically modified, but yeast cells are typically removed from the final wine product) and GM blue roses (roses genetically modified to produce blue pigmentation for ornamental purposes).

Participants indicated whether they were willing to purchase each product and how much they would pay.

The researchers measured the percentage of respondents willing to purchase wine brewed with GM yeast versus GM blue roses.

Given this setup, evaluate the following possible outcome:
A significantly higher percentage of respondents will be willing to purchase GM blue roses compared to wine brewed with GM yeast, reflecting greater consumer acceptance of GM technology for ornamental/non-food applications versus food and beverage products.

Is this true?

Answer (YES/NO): YES